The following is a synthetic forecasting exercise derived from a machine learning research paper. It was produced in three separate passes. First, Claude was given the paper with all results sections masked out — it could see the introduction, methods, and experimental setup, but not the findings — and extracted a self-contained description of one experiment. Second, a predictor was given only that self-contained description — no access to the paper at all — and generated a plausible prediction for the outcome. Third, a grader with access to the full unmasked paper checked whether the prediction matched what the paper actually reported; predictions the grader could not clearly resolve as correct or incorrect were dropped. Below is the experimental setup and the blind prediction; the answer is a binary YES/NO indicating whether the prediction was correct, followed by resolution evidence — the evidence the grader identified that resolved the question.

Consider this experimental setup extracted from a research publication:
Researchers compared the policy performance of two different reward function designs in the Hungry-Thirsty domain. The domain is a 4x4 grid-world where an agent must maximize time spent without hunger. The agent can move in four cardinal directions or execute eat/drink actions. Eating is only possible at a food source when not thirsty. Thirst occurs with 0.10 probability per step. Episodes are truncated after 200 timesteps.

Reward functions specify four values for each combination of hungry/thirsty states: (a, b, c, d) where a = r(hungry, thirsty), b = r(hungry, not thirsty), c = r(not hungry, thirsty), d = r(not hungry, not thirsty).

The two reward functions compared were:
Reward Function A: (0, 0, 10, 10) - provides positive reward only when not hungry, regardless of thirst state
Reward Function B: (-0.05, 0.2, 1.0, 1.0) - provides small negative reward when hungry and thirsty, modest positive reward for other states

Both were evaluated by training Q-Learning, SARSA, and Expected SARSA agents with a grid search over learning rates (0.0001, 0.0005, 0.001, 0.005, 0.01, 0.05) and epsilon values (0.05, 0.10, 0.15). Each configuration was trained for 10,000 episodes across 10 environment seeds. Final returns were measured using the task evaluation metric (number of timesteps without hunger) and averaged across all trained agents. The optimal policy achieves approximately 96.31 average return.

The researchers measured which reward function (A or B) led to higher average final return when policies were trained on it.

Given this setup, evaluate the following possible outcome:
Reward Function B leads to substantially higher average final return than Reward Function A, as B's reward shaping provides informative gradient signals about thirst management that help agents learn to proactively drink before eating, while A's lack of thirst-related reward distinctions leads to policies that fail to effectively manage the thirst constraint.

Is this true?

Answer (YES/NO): NO